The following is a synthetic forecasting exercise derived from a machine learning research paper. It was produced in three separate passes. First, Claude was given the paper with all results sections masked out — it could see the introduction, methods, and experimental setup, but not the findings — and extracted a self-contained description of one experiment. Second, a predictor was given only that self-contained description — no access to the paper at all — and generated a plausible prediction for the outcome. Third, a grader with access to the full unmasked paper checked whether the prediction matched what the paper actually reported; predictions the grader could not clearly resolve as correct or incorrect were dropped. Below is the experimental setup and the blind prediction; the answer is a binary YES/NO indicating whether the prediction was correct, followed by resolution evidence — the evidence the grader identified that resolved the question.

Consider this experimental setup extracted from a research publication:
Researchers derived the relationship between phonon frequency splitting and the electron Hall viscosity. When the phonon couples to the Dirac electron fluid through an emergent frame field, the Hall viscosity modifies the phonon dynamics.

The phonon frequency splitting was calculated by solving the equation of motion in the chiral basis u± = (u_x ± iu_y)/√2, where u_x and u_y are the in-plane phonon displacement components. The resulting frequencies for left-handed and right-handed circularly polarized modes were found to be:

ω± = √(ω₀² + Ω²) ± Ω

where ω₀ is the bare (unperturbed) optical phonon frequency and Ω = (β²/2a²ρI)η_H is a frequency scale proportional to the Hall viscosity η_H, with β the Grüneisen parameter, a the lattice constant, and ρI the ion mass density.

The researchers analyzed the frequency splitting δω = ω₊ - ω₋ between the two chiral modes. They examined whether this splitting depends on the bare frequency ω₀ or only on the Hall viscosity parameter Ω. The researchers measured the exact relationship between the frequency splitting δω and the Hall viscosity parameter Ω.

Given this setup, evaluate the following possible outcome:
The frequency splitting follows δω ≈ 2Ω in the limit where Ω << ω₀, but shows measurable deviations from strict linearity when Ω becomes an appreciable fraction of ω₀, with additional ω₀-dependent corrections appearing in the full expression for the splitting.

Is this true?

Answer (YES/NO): NO